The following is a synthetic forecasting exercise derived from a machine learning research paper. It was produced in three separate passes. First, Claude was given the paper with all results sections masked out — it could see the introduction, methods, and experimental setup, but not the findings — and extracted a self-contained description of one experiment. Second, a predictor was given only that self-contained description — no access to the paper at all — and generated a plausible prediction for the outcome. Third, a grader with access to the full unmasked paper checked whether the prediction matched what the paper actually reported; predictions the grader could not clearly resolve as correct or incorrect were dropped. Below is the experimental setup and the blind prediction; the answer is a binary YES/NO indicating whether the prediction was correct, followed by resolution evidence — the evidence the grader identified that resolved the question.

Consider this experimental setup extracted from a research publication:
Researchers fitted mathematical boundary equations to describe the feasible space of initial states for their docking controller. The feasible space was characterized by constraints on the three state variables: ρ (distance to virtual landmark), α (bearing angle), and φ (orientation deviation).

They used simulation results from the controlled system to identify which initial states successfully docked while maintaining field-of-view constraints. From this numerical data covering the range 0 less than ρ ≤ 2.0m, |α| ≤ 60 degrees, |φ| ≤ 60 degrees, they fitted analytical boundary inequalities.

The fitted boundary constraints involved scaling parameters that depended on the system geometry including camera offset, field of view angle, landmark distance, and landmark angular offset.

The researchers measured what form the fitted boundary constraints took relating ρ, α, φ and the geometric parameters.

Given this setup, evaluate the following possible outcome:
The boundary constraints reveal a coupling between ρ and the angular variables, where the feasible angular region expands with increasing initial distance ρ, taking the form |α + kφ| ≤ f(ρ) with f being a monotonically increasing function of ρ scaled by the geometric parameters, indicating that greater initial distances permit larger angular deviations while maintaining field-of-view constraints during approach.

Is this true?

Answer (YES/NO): NO